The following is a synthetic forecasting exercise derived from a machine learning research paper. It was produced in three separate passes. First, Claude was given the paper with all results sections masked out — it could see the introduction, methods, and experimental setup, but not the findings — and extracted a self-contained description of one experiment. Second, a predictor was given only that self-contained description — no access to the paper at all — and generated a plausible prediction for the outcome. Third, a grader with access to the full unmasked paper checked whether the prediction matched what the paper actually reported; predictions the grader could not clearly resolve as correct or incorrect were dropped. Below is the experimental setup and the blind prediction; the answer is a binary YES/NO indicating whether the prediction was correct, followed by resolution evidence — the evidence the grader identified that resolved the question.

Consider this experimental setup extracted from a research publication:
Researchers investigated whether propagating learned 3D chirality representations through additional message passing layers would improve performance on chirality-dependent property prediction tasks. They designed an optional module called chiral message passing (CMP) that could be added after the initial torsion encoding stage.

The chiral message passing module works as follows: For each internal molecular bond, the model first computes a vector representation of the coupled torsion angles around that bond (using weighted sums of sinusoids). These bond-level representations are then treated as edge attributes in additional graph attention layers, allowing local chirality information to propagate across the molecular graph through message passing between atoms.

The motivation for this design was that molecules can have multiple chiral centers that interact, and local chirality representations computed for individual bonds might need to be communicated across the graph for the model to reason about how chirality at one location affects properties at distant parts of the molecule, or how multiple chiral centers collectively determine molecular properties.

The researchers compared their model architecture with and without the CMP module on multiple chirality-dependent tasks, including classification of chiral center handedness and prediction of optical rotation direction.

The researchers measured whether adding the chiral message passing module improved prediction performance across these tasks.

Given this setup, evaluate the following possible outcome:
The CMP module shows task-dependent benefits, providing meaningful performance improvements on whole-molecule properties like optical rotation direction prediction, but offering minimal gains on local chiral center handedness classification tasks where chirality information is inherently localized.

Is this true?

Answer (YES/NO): NO